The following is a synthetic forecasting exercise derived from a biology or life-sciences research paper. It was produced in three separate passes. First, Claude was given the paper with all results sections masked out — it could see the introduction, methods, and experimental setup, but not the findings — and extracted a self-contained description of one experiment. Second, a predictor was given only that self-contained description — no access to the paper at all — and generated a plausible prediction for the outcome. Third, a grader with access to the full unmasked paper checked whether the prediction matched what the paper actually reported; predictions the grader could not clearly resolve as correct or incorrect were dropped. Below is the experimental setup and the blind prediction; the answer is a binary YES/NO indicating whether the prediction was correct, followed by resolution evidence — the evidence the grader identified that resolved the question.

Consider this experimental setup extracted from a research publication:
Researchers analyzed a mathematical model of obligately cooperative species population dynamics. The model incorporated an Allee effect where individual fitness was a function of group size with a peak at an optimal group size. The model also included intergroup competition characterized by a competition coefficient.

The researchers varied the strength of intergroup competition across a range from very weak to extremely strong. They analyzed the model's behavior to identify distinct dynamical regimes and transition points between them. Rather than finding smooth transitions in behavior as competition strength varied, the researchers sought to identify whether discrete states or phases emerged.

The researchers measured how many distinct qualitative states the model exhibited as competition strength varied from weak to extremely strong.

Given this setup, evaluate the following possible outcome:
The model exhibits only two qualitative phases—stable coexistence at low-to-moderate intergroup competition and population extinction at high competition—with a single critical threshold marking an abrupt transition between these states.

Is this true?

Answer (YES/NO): NO